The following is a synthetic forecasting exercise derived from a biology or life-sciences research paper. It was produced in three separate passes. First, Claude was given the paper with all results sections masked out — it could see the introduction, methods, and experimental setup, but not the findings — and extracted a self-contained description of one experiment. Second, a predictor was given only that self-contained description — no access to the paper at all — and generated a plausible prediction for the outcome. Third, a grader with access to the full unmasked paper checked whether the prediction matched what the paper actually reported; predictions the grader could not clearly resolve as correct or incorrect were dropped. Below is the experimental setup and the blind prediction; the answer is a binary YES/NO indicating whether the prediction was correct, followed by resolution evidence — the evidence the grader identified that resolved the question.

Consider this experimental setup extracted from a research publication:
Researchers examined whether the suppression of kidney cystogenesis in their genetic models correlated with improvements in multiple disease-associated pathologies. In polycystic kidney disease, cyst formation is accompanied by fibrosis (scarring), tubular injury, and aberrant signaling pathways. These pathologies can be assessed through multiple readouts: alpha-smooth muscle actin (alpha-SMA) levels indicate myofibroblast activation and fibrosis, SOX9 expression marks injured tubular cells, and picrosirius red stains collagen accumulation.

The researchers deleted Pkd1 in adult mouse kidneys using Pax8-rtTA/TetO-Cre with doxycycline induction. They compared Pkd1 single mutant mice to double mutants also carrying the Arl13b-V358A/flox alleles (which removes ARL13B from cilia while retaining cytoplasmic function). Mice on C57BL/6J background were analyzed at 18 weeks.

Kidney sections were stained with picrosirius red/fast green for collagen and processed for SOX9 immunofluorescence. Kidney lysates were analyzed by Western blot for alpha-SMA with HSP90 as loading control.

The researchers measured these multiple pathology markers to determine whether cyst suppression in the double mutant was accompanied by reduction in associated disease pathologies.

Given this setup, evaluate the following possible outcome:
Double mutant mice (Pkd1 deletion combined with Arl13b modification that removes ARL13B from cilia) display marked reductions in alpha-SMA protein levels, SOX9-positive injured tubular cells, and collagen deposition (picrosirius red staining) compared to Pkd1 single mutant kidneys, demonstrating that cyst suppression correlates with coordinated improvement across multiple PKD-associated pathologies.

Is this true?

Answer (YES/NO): YES